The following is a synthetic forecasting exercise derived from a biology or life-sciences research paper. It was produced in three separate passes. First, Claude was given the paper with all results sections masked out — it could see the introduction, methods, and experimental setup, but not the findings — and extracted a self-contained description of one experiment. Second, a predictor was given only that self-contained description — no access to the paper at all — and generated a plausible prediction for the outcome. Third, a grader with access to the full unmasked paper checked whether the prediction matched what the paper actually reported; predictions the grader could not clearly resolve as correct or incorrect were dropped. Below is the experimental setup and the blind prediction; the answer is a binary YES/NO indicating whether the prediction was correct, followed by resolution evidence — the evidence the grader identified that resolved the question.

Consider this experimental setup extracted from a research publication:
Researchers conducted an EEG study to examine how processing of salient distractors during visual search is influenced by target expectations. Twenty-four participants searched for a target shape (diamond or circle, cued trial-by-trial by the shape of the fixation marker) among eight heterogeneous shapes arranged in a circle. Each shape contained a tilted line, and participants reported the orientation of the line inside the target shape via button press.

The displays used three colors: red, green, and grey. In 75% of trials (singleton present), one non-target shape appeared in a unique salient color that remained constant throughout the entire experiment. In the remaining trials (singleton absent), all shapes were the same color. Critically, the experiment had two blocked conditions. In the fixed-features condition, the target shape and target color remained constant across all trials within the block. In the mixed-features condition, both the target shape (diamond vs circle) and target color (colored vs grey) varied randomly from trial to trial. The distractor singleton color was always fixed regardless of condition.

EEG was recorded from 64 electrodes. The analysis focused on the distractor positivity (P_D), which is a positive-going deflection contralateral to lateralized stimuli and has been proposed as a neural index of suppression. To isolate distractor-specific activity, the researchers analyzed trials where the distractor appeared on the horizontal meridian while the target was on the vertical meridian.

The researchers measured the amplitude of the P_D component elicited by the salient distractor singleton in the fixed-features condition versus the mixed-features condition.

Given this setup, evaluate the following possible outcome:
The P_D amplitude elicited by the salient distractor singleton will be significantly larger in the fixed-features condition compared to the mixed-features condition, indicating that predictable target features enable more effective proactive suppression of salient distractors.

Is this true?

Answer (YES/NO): YES